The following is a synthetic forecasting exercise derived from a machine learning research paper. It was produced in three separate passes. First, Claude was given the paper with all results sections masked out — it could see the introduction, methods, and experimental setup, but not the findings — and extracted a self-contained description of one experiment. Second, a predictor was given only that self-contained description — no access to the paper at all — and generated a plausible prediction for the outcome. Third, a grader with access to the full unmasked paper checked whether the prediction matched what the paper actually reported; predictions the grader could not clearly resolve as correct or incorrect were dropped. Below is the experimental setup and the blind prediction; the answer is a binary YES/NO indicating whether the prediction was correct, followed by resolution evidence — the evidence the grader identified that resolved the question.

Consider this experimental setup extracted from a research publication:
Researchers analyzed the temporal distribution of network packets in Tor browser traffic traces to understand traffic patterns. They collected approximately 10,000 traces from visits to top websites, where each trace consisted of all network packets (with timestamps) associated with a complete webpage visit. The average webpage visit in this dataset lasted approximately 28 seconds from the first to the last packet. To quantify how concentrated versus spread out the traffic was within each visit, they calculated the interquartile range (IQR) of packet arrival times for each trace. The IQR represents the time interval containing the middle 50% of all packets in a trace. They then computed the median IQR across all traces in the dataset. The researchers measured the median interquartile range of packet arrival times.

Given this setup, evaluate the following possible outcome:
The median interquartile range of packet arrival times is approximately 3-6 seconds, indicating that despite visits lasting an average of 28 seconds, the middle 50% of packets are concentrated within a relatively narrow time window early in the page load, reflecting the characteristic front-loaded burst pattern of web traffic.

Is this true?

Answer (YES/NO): YES